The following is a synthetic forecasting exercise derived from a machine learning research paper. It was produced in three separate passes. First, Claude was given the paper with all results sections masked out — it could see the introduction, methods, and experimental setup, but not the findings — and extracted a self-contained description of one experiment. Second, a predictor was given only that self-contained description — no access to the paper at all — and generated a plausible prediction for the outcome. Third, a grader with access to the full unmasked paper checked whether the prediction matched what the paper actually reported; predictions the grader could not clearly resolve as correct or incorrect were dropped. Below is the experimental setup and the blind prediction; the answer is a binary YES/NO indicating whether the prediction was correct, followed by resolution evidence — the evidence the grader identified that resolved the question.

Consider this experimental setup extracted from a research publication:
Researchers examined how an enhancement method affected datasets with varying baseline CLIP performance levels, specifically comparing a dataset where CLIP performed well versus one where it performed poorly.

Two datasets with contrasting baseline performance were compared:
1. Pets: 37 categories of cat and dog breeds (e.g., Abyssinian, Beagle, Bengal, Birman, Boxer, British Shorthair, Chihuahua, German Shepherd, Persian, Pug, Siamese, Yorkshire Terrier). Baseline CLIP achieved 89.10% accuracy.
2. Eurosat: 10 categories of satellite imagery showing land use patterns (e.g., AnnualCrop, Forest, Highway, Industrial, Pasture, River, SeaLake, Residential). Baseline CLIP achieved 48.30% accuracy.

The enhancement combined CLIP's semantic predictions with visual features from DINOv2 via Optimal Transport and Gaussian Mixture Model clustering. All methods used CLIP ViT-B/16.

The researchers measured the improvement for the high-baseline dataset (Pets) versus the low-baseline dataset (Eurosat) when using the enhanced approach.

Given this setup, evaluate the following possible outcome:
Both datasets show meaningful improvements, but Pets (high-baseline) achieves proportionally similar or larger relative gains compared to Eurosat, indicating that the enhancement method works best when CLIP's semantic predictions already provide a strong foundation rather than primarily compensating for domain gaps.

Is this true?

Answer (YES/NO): NO